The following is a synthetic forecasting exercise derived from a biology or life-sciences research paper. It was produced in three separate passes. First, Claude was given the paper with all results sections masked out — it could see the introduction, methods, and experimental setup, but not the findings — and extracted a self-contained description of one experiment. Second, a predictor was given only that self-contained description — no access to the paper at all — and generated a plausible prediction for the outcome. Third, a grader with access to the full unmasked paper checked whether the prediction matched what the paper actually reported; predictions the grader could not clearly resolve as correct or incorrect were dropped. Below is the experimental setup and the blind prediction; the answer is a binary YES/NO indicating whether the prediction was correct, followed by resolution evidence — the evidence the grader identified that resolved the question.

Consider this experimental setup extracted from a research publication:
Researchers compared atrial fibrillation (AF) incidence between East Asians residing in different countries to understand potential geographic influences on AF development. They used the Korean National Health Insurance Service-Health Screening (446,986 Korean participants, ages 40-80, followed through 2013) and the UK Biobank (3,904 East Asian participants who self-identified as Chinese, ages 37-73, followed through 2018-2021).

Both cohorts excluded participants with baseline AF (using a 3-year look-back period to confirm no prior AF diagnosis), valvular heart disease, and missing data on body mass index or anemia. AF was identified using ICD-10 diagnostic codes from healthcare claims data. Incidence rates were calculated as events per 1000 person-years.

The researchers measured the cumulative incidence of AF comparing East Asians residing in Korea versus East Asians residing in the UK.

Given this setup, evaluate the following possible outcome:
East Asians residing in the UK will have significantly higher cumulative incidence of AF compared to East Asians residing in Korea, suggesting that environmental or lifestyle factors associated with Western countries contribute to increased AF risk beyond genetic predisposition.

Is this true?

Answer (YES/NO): NO